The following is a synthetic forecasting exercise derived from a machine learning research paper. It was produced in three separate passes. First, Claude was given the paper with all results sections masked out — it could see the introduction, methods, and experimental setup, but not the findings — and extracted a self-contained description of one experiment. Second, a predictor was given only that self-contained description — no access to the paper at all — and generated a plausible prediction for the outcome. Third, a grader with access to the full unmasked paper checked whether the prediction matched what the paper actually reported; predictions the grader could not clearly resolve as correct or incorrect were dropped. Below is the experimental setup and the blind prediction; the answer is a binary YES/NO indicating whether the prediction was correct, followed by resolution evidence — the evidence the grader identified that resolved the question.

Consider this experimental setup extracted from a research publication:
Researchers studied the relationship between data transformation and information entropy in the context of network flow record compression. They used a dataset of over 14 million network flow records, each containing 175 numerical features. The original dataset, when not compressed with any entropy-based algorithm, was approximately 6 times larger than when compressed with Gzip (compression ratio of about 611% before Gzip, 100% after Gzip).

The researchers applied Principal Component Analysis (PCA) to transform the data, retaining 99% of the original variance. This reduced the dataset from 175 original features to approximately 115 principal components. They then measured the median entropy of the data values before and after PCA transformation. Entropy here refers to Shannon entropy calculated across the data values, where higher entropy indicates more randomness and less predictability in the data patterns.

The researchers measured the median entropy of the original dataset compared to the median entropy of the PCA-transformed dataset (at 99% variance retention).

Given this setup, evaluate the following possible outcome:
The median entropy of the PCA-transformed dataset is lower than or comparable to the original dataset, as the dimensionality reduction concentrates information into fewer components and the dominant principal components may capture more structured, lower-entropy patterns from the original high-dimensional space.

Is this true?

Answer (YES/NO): NO